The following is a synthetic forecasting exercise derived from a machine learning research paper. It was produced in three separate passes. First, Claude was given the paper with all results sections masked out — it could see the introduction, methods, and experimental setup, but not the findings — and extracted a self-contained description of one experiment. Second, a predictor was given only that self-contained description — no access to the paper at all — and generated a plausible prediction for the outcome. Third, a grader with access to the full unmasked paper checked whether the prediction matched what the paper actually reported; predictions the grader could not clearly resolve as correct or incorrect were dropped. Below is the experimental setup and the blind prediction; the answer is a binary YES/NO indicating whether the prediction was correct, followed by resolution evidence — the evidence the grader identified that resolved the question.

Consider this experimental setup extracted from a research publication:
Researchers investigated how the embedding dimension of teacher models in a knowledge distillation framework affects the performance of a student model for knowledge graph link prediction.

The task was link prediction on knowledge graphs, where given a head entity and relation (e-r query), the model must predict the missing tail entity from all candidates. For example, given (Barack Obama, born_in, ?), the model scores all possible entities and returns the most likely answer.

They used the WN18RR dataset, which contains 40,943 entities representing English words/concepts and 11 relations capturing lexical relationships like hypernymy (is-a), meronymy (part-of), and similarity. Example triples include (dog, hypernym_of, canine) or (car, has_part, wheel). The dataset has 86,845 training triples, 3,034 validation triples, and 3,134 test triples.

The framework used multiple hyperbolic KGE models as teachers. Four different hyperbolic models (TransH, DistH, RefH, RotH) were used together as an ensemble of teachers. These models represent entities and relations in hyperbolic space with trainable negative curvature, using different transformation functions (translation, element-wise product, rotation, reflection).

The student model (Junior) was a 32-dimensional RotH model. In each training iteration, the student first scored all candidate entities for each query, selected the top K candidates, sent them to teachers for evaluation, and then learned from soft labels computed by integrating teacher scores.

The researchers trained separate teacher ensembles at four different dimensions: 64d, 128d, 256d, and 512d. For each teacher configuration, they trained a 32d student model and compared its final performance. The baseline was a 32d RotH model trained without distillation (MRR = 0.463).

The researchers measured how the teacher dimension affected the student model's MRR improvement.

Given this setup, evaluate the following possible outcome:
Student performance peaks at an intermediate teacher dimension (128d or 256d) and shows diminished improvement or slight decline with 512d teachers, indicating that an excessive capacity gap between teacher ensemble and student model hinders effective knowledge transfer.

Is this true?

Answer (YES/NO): NO